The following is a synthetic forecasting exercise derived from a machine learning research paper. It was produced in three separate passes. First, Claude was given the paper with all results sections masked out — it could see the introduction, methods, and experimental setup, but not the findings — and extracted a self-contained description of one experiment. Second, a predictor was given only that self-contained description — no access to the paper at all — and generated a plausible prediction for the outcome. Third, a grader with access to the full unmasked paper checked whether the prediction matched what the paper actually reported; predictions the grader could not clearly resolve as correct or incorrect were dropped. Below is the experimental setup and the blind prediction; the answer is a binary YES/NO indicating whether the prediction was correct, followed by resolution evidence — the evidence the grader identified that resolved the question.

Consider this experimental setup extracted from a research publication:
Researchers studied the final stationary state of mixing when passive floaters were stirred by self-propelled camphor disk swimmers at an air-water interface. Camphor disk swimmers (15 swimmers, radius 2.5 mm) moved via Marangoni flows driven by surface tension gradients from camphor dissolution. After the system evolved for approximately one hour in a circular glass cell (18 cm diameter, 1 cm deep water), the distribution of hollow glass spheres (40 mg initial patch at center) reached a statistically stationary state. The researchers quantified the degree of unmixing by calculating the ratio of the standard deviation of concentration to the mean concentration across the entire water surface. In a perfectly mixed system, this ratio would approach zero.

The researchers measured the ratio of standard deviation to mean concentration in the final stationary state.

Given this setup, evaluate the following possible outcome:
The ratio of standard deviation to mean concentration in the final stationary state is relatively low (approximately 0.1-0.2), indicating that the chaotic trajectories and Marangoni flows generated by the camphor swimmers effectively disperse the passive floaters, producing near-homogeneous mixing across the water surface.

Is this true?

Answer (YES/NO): NO